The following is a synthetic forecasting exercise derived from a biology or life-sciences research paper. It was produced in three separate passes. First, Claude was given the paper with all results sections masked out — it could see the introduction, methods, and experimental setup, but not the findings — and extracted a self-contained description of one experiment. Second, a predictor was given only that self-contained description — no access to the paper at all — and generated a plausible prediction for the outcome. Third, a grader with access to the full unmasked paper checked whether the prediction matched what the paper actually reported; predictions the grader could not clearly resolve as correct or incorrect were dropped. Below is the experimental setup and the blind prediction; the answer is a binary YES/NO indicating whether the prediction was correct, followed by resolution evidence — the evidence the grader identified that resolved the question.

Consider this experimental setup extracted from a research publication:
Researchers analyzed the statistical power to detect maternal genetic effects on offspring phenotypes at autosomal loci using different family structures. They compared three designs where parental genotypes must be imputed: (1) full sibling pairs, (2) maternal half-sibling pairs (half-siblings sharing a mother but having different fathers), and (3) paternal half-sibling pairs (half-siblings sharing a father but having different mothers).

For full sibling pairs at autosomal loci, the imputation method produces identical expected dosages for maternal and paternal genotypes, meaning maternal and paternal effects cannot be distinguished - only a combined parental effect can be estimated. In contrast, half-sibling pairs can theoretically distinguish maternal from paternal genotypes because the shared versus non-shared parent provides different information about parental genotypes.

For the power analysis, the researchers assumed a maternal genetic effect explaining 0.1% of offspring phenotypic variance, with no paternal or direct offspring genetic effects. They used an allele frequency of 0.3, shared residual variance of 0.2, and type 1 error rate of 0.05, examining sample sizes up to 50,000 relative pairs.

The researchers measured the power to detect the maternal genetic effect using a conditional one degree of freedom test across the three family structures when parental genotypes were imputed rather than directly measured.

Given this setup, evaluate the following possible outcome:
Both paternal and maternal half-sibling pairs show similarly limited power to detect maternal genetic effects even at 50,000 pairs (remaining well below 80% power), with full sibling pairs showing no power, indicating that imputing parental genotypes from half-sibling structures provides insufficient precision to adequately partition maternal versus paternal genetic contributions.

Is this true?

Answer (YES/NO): NO